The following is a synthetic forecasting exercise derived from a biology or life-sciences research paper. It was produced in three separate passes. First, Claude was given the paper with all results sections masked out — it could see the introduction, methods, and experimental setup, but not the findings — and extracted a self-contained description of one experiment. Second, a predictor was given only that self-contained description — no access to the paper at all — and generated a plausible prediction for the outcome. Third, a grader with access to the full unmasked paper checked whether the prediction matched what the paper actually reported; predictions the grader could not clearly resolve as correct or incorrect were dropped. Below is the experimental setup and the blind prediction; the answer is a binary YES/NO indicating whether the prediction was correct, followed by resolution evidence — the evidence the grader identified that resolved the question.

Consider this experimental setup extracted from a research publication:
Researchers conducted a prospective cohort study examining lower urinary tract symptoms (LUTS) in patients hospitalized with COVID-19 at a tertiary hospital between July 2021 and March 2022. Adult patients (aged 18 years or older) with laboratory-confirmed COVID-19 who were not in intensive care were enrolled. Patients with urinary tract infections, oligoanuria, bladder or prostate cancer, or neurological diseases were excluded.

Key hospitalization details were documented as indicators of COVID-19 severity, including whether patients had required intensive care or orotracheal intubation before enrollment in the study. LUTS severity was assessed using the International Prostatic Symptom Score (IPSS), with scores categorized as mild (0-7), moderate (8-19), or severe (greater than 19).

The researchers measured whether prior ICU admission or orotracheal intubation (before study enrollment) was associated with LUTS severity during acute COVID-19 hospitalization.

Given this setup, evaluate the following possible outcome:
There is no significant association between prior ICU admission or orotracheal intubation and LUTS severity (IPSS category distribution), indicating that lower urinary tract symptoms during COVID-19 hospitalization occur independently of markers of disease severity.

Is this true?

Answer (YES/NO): YES